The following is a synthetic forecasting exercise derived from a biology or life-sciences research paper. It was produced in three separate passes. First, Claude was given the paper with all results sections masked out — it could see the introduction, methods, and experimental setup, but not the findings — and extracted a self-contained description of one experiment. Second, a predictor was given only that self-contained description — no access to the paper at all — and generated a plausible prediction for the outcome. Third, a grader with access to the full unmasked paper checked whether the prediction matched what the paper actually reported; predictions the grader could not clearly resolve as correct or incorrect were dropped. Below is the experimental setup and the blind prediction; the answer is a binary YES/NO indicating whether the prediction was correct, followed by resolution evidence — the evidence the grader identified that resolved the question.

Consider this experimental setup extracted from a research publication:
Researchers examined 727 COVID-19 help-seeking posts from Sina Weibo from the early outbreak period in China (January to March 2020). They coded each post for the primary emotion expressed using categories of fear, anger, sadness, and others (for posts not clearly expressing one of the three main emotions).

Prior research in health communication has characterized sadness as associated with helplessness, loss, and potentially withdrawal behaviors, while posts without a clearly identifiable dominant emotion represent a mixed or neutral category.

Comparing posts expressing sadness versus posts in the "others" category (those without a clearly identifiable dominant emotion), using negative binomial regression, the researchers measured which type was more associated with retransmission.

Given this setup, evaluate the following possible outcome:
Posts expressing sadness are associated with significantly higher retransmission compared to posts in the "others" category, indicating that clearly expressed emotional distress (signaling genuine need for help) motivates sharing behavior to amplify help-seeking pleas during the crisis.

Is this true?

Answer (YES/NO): NO